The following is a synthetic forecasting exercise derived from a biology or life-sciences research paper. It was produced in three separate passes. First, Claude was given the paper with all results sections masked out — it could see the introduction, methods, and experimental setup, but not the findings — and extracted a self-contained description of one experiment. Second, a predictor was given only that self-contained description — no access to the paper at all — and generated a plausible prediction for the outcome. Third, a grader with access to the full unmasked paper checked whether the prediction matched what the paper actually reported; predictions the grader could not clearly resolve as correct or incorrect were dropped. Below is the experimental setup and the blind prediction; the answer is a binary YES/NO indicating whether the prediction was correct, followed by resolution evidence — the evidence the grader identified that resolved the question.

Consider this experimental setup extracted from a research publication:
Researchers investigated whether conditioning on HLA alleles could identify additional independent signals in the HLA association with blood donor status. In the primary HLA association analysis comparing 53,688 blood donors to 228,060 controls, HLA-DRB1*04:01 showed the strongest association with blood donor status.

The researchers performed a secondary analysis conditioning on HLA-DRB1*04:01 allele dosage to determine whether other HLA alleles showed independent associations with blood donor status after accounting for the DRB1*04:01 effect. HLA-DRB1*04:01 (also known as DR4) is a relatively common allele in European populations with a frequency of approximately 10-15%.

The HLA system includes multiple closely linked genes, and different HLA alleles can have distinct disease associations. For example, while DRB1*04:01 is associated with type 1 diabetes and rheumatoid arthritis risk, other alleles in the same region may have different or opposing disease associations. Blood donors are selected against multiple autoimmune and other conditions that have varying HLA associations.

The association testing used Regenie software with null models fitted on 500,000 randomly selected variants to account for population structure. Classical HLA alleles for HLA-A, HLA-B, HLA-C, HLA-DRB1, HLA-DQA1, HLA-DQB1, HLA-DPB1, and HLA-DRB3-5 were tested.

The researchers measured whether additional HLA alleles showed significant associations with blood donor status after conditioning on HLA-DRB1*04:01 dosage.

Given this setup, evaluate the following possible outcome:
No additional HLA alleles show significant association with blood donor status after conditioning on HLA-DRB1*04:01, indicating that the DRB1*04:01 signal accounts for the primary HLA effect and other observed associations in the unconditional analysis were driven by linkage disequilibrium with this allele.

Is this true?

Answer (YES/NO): NO